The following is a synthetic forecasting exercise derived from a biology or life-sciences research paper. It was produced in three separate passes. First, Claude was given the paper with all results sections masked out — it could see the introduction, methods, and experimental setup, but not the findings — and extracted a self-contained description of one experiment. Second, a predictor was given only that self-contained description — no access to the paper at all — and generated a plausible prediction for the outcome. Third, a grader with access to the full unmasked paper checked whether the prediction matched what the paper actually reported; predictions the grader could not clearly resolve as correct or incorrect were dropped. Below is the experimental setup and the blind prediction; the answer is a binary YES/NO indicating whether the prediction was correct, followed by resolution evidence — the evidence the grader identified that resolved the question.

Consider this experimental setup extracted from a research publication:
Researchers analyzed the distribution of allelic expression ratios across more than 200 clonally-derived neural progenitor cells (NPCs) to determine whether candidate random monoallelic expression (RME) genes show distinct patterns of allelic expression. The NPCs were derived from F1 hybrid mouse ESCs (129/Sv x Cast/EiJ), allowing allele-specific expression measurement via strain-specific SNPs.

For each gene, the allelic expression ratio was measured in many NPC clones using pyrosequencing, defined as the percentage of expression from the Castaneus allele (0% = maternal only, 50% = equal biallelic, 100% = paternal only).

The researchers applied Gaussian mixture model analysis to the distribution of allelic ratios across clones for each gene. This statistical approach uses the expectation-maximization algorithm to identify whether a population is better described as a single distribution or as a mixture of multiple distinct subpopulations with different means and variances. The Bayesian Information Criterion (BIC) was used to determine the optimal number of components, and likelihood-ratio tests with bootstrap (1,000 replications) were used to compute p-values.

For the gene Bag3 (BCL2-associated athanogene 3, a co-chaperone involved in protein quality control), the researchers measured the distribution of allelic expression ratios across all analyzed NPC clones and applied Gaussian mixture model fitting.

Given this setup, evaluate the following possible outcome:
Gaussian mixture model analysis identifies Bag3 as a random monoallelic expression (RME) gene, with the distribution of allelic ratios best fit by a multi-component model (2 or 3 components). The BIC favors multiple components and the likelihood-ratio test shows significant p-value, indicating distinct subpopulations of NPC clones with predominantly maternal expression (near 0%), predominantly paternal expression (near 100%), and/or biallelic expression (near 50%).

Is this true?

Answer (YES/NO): YES